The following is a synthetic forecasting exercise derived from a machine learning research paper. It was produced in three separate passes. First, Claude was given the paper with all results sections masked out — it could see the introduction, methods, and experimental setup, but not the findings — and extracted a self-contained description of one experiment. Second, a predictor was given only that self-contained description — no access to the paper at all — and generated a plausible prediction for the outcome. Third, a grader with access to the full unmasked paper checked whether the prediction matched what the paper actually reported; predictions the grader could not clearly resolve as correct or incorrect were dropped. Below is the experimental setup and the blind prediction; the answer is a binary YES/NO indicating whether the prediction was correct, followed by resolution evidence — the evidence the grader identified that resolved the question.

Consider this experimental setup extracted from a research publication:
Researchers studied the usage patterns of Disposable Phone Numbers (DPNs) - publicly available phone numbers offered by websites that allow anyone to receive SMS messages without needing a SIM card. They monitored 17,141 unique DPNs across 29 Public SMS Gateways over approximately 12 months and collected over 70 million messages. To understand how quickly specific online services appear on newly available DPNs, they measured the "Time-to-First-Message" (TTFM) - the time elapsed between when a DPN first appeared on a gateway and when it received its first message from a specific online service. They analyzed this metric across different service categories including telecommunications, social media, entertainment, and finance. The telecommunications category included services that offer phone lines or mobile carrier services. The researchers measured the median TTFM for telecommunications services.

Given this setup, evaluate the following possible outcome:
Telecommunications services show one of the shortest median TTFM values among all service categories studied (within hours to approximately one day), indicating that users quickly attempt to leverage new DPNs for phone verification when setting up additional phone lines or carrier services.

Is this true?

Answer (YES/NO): YES